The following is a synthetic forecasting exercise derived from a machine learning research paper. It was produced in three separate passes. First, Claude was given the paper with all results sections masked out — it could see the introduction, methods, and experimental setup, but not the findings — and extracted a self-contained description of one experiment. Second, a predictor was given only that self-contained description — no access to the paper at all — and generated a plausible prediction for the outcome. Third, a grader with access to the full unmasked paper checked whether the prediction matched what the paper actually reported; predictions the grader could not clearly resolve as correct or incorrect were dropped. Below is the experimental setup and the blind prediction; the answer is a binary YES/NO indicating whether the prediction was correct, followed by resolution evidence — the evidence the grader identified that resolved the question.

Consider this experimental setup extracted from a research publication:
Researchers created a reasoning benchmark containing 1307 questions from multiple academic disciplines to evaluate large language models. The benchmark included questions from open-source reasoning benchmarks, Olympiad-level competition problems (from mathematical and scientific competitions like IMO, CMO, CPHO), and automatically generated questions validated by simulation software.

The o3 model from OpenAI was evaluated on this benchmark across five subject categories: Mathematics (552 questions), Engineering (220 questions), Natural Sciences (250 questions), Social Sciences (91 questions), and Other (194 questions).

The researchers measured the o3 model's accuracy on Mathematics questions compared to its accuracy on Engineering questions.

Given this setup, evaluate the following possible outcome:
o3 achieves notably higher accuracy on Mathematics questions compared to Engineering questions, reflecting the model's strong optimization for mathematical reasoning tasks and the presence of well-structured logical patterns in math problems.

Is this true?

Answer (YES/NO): YES